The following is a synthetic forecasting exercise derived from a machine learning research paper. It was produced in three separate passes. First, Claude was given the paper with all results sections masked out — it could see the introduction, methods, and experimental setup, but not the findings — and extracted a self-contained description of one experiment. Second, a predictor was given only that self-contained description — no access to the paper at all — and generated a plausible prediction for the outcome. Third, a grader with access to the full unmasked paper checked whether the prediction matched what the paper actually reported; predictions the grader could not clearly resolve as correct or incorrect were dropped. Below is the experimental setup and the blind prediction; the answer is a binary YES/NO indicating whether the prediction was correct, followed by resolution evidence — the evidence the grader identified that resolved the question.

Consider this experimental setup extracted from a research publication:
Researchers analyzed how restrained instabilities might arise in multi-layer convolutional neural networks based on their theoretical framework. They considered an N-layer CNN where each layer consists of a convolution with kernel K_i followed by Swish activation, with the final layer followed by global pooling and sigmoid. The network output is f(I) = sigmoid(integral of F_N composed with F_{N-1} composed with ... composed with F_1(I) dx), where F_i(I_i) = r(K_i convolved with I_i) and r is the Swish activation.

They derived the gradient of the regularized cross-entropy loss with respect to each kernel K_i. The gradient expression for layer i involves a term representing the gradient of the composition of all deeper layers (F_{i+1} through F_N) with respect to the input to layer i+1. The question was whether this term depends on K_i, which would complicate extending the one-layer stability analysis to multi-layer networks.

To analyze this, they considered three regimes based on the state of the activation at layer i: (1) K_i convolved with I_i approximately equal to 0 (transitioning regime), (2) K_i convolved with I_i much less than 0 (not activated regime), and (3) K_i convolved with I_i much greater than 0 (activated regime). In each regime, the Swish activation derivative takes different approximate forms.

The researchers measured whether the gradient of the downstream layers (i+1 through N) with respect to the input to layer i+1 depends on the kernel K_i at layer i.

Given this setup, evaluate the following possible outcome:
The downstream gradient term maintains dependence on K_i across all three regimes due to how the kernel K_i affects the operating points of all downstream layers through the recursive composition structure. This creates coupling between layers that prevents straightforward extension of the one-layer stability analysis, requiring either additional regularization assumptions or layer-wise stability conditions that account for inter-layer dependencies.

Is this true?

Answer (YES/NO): NO